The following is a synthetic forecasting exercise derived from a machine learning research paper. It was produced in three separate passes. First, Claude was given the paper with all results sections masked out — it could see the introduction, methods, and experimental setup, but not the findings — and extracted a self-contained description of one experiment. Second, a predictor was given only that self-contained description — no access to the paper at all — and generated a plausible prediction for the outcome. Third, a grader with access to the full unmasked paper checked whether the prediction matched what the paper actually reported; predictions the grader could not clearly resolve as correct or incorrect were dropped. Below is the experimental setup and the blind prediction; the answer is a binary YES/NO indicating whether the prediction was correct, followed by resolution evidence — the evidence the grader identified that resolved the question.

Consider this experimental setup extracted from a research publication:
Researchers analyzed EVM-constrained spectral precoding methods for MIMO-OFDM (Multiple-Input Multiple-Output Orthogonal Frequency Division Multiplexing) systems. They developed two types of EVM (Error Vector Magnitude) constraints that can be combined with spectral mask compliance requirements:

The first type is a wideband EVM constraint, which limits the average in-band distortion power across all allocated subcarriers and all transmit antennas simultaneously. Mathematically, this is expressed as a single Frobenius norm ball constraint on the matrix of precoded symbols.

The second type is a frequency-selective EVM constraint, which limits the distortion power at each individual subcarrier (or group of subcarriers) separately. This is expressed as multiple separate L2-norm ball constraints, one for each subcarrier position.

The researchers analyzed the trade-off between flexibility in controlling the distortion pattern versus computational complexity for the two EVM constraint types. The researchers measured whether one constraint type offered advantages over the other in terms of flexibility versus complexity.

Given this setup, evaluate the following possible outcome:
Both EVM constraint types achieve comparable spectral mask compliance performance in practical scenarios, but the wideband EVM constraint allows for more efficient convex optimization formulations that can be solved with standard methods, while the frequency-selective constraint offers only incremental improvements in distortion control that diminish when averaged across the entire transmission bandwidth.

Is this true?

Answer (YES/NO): NO